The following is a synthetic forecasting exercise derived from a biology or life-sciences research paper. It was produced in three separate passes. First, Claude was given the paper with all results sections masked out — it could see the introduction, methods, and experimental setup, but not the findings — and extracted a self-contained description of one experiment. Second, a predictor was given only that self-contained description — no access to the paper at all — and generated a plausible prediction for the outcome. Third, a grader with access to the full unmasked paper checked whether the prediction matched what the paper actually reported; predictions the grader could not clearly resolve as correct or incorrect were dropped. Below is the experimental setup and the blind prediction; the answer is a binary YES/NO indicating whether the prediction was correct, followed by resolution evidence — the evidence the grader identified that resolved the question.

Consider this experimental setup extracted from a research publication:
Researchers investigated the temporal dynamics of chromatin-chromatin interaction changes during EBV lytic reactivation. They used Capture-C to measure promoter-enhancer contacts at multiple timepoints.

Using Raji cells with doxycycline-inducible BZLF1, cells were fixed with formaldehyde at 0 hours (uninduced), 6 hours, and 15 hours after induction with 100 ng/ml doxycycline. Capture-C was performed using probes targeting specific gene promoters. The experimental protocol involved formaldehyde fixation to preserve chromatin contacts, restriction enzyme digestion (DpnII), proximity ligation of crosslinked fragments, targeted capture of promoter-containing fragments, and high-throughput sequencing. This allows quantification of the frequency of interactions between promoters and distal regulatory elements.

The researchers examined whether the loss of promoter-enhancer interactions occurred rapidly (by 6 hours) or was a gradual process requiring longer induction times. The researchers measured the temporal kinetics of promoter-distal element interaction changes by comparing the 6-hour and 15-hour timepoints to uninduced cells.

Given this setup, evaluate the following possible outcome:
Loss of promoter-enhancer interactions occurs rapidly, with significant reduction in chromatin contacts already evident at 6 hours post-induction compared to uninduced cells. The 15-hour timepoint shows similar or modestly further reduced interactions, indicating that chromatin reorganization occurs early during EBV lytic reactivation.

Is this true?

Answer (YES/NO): NO